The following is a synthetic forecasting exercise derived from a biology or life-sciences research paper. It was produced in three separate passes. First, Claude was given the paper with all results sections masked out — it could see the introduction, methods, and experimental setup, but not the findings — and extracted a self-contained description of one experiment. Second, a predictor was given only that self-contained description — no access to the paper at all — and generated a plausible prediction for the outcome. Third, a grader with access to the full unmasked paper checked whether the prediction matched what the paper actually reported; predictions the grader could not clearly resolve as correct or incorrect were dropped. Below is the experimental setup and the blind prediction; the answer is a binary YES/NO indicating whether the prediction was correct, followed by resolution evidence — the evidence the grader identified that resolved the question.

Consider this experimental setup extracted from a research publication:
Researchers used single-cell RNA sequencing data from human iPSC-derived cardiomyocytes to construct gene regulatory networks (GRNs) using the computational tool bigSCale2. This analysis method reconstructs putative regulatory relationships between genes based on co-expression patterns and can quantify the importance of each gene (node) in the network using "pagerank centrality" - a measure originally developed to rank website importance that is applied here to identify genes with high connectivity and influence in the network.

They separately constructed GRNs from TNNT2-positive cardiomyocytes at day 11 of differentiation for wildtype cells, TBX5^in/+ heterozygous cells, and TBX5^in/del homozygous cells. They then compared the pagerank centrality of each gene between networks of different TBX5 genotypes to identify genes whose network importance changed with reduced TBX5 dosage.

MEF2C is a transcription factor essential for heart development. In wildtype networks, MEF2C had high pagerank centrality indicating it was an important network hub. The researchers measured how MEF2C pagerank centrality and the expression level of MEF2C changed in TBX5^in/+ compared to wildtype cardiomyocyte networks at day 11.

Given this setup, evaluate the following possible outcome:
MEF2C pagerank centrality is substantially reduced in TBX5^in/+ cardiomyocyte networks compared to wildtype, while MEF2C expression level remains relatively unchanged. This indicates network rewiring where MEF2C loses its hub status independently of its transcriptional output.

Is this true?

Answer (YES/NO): YES